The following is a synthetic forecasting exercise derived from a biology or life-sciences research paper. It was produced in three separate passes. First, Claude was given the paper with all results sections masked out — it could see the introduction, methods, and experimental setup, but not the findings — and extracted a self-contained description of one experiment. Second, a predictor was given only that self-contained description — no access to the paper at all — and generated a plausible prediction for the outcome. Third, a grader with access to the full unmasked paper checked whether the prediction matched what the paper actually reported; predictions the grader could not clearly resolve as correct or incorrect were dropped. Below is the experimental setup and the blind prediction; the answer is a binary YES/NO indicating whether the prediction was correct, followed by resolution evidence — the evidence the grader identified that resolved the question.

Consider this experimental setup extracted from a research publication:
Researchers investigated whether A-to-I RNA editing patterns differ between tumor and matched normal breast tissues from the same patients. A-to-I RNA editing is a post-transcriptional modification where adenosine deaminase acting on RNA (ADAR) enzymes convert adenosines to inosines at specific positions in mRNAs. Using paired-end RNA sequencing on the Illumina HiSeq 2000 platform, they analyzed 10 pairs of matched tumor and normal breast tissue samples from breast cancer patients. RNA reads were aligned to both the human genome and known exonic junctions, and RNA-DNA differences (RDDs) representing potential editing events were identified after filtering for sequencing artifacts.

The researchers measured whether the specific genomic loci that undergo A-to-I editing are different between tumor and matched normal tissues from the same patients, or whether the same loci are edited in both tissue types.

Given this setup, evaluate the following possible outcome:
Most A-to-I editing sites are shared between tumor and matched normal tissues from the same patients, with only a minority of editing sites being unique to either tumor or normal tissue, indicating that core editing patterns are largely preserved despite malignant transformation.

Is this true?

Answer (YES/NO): YES